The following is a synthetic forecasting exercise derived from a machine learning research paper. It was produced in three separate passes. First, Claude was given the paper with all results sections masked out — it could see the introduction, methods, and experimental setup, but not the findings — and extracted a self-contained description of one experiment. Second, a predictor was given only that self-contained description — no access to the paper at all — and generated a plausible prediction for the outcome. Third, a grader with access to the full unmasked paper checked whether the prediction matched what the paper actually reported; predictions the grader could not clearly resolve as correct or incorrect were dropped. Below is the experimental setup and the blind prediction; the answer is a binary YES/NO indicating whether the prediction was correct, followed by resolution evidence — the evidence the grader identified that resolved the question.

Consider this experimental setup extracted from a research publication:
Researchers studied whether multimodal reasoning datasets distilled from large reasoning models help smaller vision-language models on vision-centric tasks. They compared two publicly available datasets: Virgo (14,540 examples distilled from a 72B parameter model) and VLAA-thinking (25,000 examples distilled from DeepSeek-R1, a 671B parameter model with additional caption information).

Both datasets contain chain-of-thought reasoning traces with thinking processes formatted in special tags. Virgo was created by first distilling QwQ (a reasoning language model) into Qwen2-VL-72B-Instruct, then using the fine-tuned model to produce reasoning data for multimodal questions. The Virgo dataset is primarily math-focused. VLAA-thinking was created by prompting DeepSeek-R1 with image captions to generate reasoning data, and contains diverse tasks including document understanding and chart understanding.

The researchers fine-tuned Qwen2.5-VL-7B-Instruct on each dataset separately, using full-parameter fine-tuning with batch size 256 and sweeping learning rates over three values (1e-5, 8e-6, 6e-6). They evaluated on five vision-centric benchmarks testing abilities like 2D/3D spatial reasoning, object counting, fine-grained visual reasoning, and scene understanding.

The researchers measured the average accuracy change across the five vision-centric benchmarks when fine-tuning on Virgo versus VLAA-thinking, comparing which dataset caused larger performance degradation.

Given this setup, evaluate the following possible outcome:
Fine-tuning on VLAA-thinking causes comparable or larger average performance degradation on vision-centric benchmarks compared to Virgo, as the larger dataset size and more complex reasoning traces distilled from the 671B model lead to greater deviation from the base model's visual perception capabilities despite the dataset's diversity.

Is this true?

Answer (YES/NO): YES